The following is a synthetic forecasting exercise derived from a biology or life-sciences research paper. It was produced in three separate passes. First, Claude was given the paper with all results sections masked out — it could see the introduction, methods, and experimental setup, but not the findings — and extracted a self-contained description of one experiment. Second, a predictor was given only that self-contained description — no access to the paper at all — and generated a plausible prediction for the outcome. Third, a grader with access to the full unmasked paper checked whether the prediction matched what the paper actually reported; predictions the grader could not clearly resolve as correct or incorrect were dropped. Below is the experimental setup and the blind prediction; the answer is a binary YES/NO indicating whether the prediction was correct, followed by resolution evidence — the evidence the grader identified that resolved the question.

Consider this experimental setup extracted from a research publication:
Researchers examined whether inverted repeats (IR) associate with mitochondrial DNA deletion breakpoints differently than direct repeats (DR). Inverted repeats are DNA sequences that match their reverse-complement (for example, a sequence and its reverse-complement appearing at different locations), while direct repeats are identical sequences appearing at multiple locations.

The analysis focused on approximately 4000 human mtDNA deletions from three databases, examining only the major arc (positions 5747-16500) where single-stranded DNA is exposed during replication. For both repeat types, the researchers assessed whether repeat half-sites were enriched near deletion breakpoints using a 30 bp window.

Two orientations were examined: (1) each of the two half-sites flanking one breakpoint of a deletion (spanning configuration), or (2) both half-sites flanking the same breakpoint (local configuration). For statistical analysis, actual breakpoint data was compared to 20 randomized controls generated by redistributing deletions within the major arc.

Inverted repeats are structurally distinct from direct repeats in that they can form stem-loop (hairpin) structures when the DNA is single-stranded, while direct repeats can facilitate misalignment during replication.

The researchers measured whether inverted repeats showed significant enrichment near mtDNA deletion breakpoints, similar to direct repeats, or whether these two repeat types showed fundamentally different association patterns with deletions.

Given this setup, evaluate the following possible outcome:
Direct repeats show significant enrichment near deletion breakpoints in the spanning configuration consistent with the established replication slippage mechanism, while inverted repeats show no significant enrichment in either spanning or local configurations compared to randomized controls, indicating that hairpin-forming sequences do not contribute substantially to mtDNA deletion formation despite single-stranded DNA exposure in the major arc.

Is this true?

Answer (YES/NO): YES